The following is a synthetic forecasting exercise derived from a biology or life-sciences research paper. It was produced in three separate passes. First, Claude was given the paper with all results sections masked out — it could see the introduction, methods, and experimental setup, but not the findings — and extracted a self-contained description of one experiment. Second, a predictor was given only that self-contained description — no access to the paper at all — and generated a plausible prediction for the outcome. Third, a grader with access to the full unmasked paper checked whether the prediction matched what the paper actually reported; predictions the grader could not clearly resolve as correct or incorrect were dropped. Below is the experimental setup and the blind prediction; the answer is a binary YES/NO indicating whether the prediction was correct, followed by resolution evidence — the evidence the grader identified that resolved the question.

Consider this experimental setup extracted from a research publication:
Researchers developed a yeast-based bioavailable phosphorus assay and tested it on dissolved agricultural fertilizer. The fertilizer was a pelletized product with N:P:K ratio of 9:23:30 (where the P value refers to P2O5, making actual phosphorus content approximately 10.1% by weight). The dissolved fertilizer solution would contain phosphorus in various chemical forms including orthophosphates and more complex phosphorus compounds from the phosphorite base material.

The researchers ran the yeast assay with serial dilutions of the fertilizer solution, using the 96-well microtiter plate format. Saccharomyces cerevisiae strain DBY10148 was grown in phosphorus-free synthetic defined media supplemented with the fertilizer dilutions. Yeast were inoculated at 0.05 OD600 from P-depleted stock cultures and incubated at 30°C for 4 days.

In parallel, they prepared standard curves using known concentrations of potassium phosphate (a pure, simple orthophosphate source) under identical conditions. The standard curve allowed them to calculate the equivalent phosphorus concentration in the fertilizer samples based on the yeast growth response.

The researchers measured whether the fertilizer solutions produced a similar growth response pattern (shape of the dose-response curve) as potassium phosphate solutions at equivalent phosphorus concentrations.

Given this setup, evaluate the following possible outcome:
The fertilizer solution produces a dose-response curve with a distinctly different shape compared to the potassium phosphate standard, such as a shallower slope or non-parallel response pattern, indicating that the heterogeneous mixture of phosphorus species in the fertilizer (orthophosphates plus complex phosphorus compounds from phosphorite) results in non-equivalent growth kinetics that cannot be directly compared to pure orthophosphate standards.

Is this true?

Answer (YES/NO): NO